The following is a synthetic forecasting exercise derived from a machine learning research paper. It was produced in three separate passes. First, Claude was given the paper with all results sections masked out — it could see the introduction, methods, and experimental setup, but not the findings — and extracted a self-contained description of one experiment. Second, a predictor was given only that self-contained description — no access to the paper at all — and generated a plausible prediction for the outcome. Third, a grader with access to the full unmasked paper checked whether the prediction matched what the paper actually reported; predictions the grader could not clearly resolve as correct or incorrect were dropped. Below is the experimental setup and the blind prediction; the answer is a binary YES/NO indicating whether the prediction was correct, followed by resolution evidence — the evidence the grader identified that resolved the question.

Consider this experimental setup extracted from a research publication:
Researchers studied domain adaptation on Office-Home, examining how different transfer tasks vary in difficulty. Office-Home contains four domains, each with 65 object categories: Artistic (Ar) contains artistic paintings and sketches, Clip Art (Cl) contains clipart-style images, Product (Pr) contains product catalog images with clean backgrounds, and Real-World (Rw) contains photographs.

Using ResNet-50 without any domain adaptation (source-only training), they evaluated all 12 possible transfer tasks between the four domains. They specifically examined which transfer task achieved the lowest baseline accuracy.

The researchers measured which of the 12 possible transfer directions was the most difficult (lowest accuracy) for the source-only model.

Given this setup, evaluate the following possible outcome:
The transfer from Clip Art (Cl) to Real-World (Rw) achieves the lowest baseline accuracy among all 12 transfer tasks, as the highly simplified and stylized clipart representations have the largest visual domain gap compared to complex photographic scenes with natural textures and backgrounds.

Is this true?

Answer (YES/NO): NO